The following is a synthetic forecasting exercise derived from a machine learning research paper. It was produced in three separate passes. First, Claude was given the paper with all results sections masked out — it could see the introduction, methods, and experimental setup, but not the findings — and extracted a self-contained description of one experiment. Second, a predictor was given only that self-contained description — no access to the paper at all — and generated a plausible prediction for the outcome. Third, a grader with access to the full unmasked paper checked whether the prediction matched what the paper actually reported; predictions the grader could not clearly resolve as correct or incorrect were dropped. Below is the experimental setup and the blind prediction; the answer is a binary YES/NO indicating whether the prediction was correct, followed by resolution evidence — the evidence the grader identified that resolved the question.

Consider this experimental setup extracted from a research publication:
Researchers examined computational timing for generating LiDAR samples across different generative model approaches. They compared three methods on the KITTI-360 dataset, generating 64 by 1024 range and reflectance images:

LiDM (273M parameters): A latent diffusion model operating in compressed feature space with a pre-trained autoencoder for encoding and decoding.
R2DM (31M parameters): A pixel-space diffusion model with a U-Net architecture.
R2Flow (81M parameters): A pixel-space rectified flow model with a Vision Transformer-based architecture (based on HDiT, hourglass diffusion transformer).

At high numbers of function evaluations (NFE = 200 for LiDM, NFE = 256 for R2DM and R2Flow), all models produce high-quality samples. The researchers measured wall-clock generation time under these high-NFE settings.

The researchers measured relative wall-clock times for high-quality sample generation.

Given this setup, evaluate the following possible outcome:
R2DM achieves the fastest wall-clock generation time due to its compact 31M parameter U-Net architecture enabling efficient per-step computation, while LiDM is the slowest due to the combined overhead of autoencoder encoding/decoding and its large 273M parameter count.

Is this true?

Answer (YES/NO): NO